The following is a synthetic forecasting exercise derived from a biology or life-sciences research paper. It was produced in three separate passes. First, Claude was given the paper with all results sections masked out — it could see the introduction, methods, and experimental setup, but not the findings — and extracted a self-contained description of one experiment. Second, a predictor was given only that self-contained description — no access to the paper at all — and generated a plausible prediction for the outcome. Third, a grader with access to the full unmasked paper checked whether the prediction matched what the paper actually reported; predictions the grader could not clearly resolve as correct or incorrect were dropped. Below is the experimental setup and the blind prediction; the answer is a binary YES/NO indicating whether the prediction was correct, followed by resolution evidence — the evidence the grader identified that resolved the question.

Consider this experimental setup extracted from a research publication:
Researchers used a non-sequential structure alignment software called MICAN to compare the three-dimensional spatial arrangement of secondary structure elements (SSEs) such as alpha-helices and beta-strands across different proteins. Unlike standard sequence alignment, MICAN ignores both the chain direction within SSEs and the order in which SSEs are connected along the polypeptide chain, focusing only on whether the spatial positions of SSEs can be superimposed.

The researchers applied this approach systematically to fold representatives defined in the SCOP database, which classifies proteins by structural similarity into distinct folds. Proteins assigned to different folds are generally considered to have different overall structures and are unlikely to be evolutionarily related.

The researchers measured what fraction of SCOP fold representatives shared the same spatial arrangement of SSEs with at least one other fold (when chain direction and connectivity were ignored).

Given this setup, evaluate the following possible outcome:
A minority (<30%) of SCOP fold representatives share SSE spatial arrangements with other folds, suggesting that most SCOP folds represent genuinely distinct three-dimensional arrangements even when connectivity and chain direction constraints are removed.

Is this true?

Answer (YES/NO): NO